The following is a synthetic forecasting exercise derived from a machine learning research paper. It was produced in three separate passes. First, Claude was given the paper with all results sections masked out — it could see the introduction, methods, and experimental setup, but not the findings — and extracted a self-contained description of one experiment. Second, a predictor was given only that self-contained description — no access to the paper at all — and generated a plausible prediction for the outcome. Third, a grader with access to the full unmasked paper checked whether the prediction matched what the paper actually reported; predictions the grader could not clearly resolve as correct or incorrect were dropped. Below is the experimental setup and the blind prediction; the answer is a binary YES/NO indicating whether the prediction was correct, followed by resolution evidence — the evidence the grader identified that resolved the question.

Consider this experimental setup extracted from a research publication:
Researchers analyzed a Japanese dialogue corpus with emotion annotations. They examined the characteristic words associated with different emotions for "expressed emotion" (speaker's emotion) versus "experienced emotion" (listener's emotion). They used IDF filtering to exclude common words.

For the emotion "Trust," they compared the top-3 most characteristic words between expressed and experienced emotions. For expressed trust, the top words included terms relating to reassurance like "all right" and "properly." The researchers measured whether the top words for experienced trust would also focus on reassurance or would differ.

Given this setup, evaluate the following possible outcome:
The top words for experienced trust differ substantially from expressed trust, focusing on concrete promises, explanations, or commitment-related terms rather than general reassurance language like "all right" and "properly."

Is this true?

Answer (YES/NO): NO